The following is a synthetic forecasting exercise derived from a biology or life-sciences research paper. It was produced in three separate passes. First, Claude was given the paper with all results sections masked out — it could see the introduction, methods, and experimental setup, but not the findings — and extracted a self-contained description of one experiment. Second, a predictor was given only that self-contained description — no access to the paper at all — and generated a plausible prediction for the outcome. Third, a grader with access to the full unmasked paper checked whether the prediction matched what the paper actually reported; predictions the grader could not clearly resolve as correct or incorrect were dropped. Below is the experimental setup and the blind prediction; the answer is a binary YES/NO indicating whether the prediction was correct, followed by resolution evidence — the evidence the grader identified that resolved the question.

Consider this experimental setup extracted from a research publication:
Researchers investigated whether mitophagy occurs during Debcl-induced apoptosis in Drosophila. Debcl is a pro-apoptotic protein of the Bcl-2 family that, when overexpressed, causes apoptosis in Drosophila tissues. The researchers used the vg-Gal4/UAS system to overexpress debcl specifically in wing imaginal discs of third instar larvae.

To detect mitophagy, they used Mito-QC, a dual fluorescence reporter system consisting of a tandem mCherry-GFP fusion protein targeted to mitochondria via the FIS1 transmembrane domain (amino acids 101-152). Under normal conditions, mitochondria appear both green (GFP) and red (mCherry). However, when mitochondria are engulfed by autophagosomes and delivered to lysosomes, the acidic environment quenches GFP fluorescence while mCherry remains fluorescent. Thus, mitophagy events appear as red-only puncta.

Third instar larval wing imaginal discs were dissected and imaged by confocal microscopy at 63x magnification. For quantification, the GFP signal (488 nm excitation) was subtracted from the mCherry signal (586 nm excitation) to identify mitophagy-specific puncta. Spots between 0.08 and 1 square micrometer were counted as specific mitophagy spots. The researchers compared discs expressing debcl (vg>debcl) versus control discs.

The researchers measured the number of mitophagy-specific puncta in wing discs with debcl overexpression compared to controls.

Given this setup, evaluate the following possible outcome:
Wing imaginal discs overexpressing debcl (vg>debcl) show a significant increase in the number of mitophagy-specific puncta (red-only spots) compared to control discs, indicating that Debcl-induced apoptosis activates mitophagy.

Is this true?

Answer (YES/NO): NO